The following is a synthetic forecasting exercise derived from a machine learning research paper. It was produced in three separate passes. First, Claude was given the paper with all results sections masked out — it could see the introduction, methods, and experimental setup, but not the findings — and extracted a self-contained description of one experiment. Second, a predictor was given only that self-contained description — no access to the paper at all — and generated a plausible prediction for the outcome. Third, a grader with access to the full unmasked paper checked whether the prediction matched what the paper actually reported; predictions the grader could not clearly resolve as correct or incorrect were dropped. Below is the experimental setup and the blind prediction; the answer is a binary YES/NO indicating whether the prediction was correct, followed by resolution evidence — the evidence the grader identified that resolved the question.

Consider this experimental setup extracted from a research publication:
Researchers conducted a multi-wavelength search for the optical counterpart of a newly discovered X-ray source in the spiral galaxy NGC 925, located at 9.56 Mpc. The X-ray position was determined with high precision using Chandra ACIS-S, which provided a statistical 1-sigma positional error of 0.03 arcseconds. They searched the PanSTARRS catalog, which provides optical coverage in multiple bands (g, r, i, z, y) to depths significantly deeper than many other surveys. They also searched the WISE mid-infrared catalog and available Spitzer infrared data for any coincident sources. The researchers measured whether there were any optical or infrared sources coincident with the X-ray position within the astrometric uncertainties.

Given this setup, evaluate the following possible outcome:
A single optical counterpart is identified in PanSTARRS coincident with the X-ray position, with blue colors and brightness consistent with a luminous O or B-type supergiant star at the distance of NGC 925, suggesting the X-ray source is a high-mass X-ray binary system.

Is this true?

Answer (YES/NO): NO